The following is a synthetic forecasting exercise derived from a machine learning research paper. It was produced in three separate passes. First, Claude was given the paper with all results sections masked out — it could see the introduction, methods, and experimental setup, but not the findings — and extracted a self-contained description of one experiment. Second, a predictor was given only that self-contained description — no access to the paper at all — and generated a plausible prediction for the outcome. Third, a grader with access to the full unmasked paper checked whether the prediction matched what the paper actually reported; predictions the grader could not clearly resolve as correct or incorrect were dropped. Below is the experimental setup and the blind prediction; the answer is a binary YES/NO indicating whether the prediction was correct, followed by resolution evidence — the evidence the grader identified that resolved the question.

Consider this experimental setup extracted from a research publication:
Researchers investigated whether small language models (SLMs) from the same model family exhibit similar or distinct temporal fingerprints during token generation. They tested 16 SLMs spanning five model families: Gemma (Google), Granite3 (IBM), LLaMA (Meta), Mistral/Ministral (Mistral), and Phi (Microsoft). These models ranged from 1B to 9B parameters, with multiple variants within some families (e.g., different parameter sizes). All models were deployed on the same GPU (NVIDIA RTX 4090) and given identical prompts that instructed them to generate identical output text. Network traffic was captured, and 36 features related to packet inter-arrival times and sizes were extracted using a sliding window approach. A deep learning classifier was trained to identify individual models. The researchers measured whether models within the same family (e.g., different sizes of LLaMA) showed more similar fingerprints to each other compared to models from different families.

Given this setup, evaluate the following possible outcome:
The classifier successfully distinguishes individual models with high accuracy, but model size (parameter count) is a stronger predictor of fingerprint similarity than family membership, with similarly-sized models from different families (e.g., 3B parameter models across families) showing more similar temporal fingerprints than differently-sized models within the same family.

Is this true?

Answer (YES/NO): NO